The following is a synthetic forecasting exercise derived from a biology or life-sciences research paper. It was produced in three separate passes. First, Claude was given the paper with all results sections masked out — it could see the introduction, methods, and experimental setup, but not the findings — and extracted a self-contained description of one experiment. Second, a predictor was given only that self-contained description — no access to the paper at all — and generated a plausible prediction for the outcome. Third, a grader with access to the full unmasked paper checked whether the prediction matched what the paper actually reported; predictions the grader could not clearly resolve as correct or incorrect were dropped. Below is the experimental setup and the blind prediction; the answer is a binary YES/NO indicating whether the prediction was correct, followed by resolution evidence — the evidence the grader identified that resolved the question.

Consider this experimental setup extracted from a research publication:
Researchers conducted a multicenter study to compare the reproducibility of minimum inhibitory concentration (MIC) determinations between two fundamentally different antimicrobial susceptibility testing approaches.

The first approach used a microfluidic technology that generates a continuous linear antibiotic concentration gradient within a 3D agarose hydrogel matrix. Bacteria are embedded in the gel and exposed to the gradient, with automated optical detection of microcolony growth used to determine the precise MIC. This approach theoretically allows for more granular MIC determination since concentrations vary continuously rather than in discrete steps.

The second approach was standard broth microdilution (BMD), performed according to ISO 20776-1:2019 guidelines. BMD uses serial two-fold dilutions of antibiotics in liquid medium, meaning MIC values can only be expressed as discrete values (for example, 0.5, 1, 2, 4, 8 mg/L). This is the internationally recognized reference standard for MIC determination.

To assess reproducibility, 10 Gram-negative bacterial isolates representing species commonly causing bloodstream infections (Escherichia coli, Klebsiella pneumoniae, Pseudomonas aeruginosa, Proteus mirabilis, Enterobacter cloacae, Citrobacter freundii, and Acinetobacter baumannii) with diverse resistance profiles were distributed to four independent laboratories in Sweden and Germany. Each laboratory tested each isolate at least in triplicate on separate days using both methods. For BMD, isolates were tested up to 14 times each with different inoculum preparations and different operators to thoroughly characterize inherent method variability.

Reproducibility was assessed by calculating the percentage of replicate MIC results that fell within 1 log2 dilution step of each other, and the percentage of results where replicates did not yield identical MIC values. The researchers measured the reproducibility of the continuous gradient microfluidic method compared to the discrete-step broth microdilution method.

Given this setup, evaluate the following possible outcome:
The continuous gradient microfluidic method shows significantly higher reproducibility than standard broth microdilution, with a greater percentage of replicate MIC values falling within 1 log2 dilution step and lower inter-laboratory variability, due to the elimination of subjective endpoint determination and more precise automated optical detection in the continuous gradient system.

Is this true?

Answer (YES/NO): YES